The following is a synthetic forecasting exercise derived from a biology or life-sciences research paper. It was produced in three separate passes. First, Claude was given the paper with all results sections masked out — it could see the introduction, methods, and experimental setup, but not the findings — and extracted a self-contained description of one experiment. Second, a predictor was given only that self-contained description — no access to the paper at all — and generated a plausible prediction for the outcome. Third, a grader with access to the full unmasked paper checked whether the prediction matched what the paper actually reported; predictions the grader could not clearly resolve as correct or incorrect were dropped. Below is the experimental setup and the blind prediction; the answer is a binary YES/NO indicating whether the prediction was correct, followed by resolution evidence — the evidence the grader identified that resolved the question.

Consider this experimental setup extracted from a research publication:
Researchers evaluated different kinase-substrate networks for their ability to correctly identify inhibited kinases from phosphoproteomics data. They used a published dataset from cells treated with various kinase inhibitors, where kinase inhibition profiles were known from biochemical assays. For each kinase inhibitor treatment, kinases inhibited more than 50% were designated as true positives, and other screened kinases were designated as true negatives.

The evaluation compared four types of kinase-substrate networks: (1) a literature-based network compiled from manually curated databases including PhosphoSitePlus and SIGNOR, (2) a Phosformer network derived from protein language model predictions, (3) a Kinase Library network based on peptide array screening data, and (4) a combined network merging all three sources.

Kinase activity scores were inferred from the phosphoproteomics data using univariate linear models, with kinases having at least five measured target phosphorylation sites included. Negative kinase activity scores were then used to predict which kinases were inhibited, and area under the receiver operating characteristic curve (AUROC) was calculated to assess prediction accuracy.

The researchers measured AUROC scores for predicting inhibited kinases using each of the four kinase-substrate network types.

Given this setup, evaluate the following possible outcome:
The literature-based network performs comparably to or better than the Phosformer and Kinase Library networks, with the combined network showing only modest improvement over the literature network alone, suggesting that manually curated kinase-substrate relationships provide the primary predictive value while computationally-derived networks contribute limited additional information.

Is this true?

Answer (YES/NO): NO